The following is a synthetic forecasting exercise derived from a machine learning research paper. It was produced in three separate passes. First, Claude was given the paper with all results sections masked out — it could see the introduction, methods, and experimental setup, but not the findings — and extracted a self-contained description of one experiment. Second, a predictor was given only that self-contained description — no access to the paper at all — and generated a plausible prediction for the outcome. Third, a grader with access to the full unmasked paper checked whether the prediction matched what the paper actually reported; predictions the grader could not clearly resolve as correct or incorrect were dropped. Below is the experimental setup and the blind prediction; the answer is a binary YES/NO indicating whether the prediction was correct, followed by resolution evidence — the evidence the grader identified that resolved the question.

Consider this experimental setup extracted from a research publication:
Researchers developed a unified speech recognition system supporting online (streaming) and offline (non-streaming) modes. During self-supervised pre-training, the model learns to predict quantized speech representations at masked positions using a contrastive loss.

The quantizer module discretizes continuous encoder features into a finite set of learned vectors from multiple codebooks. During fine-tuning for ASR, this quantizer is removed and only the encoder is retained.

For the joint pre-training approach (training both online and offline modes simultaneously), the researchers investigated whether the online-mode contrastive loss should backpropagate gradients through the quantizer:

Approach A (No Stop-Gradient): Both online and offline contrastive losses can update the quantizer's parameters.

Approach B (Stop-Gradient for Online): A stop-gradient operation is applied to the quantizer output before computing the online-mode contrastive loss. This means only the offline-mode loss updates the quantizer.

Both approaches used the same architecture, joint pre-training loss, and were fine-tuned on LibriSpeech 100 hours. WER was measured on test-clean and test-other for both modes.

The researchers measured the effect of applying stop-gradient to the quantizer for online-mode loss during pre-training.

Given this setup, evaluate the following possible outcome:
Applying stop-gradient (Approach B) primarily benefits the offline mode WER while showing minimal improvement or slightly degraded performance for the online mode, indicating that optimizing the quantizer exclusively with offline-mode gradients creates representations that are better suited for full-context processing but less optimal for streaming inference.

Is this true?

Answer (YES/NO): NO